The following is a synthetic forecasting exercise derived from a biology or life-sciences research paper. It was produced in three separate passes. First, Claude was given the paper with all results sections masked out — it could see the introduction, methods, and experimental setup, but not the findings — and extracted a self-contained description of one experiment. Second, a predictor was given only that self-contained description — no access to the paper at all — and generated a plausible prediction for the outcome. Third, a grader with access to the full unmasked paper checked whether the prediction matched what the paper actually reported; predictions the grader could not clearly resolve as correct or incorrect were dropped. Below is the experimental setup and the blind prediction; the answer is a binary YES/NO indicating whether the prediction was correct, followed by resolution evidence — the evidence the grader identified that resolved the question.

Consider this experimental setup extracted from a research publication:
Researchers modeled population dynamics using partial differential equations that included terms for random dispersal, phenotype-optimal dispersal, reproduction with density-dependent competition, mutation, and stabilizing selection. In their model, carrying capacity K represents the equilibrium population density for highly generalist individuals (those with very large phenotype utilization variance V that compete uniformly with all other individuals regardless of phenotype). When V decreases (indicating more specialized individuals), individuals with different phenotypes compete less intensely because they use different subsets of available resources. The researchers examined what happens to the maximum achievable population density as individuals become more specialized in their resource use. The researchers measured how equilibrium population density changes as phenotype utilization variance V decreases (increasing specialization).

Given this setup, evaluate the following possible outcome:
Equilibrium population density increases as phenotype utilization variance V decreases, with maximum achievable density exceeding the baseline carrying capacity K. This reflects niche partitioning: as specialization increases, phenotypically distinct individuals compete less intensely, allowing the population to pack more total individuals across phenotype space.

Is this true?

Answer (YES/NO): YES